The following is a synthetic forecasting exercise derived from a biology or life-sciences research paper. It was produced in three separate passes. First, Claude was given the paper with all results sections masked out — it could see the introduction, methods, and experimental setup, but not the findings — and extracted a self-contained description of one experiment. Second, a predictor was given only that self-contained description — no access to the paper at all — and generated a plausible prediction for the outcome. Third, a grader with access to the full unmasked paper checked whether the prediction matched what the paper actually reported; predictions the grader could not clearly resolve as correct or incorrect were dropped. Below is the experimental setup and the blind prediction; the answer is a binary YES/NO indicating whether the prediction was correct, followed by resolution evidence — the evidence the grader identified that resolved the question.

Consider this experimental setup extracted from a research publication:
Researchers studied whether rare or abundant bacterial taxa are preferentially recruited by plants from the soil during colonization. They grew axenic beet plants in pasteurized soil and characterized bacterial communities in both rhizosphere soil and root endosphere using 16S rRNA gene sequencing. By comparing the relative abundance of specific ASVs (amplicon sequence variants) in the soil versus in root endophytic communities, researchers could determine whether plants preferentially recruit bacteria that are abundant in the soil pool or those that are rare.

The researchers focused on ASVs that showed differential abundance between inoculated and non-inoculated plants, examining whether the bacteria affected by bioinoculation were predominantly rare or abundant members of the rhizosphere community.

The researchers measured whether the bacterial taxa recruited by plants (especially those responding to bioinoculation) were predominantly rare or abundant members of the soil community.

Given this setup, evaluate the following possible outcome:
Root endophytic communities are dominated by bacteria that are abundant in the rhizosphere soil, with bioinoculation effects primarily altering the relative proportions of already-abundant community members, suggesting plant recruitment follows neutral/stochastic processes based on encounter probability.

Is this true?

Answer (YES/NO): NO